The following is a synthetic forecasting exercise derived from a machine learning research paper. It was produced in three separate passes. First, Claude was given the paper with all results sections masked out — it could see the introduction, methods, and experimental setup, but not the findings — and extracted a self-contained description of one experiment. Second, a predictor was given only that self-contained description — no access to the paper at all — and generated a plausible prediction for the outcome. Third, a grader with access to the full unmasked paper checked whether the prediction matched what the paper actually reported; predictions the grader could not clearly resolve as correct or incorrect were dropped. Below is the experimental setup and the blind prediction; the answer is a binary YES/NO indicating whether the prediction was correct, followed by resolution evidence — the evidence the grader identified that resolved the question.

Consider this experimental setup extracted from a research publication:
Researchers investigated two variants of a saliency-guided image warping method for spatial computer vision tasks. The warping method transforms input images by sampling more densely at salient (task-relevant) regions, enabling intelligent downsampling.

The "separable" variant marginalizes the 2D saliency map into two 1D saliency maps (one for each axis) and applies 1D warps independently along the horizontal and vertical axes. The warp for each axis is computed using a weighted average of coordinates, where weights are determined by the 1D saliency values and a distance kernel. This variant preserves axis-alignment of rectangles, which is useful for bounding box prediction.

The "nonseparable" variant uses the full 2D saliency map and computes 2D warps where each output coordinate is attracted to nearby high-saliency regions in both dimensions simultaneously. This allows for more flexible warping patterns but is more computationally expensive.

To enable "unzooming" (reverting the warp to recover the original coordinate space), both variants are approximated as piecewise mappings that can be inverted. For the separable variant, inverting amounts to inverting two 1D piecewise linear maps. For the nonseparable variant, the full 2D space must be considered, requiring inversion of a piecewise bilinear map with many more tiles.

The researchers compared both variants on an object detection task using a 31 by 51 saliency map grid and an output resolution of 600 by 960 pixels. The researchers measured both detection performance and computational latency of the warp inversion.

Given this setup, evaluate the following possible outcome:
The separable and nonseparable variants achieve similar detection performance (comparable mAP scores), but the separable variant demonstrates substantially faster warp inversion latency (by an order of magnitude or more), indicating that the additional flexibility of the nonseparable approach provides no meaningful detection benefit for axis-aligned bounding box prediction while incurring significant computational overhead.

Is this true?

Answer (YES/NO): YES